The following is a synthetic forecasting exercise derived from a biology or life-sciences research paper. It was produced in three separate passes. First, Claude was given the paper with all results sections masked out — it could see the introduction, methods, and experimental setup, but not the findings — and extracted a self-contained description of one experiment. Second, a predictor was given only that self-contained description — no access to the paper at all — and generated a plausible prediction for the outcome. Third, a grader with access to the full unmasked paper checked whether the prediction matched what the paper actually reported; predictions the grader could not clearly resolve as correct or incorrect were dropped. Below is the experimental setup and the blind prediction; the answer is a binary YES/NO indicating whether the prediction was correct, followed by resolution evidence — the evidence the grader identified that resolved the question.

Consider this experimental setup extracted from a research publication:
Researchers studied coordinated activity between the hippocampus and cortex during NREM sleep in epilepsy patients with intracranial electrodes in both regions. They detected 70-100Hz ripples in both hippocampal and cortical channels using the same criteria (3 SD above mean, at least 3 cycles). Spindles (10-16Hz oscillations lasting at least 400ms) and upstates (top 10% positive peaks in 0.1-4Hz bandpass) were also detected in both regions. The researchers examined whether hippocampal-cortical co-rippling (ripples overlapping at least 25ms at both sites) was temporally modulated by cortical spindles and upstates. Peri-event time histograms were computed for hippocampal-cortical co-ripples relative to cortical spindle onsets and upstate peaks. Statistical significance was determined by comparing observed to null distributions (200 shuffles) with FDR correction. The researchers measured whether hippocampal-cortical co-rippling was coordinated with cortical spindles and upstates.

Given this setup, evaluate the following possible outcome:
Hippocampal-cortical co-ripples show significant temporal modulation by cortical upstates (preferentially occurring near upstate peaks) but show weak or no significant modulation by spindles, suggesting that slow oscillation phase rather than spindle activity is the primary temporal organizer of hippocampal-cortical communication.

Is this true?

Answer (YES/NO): NO